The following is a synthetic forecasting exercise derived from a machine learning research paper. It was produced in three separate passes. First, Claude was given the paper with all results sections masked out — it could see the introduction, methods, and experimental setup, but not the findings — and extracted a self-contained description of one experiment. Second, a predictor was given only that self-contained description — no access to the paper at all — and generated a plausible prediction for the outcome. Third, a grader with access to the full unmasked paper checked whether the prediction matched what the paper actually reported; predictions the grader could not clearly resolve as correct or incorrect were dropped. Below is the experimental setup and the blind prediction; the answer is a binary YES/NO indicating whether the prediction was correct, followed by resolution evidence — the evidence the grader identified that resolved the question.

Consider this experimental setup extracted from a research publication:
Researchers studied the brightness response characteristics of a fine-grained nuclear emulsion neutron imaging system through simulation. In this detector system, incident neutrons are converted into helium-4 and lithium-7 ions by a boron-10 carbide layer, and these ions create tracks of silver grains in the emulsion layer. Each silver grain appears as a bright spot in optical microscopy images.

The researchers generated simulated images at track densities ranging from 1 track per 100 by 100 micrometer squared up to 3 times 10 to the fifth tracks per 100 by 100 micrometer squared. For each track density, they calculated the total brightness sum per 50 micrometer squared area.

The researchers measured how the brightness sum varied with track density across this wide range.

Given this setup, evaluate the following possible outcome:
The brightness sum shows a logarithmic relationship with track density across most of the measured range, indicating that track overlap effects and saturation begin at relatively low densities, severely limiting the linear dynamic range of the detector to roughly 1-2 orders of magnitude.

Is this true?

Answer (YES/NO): NO